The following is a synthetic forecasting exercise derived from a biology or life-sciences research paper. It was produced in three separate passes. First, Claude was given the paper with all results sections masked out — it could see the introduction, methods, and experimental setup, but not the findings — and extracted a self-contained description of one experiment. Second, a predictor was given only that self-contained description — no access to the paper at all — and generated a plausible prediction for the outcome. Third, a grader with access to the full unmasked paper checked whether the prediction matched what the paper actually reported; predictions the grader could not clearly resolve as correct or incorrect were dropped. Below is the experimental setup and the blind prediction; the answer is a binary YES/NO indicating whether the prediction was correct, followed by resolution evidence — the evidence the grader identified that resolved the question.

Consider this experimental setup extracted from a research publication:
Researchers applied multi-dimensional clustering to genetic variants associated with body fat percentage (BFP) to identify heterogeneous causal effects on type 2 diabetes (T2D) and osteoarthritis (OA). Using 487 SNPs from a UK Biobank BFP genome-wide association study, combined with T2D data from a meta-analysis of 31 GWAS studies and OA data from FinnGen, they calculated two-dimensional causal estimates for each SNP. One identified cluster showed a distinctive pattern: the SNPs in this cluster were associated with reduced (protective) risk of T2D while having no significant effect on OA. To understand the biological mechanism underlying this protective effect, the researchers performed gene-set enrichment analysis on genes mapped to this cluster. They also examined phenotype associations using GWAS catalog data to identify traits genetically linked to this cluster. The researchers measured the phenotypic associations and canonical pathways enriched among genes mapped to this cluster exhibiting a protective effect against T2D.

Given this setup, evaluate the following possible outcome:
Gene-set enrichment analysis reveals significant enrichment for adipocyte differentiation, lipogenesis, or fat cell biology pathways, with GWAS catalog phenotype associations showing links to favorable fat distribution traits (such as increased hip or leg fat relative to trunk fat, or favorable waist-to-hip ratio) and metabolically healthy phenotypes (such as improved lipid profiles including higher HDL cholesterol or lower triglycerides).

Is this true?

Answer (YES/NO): NO